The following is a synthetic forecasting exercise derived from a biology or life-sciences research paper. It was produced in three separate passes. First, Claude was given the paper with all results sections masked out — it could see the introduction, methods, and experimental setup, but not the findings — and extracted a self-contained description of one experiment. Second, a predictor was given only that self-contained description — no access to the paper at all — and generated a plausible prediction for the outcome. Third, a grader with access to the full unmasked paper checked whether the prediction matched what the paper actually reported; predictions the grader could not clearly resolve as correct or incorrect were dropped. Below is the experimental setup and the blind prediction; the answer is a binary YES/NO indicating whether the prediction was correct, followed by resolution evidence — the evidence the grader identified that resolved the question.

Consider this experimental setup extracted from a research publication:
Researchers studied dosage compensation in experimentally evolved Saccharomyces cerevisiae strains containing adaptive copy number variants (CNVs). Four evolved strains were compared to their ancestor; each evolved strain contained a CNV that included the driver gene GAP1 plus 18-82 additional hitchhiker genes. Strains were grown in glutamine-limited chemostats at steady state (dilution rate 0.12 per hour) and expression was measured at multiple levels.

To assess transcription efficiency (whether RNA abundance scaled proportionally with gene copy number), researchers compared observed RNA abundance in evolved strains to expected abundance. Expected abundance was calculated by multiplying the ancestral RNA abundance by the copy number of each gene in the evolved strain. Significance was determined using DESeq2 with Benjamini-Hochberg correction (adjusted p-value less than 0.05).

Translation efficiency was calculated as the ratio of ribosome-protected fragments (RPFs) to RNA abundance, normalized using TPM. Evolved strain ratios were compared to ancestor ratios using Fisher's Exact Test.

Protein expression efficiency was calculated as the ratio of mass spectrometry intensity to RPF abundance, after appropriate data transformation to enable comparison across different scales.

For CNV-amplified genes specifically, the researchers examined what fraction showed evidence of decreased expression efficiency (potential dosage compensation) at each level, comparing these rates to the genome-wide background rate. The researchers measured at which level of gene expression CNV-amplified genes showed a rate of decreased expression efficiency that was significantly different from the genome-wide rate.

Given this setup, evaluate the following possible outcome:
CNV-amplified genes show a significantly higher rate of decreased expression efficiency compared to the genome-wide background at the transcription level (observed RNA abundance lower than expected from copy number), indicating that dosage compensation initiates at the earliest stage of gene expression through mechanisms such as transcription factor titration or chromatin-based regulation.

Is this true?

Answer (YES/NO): NO